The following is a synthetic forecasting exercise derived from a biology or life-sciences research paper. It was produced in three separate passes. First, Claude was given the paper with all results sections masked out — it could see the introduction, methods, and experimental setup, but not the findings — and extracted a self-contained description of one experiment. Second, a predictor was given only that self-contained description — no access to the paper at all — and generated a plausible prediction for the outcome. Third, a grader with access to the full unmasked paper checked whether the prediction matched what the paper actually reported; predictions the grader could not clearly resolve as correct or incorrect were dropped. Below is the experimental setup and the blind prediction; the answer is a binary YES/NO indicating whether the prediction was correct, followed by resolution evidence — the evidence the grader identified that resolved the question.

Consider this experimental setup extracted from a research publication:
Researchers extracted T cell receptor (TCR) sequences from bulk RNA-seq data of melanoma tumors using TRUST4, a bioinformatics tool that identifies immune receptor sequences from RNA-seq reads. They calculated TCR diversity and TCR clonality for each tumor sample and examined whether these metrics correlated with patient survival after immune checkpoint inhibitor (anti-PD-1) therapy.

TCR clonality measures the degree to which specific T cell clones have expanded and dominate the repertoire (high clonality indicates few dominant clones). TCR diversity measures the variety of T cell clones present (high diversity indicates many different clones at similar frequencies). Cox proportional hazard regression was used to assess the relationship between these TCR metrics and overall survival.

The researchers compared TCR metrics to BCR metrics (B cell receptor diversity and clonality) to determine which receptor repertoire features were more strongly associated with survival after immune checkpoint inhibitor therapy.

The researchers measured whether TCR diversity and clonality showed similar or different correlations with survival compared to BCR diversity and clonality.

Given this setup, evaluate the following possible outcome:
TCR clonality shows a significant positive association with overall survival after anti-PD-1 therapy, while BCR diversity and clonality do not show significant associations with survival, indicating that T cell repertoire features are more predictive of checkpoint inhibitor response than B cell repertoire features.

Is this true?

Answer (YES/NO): NO